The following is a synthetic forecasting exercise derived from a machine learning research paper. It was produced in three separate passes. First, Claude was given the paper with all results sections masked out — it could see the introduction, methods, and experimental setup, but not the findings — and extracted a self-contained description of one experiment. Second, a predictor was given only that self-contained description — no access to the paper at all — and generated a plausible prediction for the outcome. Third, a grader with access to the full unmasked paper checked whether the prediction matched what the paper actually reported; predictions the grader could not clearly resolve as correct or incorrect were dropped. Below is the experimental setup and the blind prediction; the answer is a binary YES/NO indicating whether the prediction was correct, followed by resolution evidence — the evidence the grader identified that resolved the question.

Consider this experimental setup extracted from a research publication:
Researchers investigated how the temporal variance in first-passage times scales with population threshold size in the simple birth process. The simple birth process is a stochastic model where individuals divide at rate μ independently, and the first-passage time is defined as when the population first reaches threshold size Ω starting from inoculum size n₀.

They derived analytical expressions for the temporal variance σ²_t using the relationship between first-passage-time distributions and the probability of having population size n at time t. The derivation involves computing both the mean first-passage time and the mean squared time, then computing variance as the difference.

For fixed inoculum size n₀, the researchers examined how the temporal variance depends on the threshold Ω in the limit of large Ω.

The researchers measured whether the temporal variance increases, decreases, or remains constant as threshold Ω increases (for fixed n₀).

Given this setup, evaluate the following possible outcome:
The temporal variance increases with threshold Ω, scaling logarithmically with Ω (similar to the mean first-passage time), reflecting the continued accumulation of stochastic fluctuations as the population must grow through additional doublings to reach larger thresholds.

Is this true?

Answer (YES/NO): NO